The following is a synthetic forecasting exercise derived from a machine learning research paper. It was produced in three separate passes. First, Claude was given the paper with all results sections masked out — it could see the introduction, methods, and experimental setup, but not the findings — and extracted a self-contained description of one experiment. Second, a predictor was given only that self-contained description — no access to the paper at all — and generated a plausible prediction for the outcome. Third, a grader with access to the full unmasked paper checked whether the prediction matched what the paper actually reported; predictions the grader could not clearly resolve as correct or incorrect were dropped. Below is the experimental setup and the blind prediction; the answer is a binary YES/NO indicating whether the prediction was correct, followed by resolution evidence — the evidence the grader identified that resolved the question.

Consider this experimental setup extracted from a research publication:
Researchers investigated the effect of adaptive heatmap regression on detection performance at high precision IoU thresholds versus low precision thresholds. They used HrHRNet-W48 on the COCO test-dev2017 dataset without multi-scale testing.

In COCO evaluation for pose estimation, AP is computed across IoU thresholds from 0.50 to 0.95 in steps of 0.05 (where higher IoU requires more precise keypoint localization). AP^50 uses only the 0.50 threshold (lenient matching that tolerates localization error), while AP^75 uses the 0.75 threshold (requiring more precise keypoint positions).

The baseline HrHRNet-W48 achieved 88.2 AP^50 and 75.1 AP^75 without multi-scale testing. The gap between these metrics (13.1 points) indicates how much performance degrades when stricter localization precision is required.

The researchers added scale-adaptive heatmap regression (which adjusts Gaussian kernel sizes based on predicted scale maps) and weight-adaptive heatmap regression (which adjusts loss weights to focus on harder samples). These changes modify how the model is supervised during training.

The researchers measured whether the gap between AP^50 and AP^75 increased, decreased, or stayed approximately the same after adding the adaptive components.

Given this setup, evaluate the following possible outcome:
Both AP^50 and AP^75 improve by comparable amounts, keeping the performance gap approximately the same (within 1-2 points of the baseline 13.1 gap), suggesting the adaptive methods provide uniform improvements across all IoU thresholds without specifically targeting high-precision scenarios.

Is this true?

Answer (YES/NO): YES